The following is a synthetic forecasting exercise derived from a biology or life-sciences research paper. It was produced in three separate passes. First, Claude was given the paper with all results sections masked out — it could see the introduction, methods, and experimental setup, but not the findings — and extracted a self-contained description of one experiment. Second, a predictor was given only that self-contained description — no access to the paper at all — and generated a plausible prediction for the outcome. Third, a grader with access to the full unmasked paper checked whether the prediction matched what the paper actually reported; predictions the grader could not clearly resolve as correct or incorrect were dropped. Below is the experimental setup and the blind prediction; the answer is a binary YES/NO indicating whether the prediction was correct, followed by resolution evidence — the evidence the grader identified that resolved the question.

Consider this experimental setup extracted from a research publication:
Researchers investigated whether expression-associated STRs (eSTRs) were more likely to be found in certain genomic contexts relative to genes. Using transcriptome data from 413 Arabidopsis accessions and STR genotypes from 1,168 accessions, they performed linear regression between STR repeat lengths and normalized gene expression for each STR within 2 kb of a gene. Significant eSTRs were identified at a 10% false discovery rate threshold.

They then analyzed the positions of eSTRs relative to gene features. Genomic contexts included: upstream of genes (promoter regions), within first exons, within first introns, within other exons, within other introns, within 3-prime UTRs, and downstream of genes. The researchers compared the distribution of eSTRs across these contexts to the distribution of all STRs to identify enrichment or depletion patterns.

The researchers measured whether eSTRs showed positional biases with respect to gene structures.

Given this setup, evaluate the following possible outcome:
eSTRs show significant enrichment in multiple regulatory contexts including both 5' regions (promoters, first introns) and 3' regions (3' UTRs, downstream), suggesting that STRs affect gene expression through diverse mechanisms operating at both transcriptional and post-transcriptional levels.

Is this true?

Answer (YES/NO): NO